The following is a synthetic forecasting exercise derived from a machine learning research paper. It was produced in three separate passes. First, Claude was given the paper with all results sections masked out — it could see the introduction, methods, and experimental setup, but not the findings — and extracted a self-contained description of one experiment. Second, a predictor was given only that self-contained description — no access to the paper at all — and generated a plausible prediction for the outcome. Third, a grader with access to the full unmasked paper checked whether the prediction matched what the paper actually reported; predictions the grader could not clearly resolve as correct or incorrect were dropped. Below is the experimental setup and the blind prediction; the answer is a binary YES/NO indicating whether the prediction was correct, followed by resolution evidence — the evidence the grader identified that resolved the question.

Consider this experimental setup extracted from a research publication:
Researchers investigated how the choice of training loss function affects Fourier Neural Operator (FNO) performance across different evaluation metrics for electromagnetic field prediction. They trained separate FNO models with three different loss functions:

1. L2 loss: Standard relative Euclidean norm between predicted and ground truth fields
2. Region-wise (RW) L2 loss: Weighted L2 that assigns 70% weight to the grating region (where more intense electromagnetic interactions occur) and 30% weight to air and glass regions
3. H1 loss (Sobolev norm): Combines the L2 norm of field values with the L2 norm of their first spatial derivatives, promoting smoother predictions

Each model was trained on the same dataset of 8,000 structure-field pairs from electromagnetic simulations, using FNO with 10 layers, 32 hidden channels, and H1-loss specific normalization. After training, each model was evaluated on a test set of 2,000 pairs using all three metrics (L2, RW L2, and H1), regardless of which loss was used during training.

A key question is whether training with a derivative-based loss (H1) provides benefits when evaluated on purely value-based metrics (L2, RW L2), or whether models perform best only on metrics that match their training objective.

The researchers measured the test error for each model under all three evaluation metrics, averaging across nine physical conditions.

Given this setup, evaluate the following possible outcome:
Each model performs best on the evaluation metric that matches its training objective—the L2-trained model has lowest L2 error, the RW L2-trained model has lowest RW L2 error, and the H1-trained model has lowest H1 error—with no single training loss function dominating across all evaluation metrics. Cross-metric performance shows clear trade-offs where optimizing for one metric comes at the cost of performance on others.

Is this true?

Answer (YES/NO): NO